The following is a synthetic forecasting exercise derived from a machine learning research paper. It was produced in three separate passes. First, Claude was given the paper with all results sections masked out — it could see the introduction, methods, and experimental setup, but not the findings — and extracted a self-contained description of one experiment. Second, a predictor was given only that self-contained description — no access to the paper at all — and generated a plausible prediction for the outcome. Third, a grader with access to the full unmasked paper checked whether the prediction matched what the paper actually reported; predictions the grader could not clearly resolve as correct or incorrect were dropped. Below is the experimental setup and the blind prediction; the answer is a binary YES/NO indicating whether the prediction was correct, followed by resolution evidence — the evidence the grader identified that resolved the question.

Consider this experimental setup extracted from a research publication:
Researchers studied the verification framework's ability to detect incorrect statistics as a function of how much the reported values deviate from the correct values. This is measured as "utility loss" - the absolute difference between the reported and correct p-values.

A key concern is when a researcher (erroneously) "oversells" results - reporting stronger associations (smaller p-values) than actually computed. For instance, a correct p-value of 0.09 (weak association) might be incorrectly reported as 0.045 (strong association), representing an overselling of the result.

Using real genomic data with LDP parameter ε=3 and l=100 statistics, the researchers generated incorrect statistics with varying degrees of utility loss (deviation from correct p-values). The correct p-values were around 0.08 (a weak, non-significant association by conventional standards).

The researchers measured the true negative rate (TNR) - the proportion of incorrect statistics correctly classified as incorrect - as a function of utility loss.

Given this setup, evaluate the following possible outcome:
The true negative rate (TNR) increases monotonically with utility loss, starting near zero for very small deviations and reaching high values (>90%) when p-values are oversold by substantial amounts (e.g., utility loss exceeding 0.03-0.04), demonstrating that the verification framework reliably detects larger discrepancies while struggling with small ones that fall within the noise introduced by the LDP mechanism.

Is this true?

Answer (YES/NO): NO